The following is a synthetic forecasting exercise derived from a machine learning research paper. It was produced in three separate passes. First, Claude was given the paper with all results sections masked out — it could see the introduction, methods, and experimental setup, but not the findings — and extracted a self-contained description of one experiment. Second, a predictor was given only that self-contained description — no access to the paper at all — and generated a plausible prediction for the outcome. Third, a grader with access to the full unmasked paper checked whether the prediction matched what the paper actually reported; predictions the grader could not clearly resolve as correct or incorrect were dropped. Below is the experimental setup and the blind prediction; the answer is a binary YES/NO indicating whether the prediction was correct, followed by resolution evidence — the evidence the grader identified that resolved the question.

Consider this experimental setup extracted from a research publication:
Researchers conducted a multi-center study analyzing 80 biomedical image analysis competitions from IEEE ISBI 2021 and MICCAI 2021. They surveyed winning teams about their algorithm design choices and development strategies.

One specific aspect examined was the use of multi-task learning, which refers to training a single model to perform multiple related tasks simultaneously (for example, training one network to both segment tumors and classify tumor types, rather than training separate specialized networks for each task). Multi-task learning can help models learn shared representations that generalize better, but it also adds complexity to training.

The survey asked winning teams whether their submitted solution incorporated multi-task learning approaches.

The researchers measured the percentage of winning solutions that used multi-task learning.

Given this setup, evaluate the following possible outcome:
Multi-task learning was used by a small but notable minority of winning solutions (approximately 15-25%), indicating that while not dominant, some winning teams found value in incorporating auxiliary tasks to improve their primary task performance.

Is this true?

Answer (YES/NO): NO